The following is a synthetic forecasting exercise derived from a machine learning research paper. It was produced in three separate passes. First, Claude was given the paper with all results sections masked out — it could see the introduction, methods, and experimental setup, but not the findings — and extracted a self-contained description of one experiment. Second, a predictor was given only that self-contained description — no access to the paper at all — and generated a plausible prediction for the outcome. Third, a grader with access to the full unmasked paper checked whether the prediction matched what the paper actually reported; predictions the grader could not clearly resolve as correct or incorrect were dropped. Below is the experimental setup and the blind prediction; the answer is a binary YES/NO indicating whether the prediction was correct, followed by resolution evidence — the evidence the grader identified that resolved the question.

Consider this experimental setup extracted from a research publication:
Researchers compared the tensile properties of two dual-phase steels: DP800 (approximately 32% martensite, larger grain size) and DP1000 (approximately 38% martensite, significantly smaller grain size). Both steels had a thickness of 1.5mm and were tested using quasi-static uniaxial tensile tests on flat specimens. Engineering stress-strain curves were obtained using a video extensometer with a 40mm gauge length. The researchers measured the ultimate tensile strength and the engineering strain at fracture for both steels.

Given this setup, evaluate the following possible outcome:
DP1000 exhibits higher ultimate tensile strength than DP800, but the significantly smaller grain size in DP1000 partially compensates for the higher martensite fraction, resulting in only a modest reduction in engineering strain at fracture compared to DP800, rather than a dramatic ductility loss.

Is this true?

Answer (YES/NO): NO